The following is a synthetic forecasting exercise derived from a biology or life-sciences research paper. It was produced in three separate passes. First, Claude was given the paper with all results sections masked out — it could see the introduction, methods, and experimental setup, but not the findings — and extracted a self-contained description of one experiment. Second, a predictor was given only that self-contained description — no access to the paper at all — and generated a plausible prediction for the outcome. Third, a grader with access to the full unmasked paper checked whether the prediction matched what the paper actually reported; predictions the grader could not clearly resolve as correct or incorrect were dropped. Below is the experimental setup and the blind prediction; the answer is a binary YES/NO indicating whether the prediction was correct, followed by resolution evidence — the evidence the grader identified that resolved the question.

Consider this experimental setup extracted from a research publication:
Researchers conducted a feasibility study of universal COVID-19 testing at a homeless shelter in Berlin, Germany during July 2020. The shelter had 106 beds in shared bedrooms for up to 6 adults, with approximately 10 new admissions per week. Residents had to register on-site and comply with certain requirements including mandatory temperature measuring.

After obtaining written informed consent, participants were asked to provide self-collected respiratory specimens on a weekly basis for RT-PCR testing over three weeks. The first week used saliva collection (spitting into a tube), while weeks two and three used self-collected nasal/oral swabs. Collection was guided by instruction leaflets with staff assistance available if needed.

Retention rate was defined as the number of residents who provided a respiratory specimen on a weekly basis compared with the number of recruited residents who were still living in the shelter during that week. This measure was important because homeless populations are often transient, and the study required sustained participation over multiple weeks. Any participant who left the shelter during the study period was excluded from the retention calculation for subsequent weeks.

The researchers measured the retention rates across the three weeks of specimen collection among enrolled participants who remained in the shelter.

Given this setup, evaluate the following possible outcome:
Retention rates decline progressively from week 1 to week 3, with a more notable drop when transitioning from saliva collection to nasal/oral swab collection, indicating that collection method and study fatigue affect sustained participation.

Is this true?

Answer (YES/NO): NO